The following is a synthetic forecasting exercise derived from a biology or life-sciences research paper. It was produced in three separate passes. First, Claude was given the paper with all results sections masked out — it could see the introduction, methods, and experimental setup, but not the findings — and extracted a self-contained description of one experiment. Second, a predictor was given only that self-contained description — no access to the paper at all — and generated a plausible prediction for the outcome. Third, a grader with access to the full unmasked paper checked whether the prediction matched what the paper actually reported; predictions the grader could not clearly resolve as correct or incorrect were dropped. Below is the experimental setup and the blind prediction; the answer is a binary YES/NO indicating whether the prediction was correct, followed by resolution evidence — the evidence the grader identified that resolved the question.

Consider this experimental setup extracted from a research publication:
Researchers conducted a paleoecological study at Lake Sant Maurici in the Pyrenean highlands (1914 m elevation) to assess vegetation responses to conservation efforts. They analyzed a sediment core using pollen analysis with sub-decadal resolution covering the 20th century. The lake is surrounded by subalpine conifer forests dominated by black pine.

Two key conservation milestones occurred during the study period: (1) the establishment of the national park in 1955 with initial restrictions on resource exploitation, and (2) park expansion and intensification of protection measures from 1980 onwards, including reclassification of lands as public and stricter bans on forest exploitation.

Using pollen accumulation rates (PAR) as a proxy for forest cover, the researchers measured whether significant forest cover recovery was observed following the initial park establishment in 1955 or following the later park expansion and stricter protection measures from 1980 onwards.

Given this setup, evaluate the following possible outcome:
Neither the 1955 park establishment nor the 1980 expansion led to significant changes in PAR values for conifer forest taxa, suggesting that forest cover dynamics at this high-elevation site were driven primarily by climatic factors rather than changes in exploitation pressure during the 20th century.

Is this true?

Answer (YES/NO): NO